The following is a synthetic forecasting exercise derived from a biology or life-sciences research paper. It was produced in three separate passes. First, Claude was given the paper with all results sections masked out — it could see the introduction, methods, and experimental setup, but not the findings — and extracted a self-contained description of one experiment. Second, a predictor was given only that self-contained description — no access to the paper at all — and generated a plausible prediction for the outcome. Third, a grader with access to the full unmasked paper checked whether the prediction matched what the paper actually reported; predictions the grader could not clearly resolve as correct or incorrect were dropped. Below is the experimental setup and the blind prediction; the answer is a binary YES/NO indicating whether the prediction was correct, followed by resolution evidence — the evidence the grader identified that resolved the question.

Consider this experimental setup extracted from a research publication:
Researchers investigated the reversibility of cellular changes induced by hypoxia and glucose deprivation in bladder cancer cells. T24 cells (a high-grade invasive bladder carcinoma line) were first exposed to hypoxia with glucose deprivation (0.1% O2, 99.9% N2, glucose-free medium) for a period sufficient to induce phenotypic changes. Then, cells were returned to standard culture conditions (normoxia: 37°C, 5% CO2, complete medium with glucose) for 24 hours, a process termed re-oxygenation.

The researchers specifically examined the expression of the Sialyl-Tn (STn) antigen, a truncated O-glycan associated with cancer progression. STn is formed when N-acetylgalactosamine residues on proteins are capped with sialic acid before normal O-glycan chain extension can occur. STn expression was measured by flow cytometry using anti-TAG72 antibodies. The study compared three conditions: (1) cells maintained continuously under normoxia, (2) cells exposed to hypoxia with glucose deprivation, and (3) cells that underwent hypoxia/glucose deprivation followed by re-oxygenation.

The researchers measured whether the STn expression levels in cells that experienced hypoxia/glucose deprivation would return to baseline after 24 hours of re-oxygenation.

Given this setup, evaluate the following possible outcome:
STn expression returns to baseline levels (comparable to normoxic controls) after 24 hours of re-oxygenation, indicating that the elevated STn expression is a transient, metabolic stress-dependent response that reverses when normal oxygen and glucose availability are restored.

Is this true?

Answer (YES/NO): NO